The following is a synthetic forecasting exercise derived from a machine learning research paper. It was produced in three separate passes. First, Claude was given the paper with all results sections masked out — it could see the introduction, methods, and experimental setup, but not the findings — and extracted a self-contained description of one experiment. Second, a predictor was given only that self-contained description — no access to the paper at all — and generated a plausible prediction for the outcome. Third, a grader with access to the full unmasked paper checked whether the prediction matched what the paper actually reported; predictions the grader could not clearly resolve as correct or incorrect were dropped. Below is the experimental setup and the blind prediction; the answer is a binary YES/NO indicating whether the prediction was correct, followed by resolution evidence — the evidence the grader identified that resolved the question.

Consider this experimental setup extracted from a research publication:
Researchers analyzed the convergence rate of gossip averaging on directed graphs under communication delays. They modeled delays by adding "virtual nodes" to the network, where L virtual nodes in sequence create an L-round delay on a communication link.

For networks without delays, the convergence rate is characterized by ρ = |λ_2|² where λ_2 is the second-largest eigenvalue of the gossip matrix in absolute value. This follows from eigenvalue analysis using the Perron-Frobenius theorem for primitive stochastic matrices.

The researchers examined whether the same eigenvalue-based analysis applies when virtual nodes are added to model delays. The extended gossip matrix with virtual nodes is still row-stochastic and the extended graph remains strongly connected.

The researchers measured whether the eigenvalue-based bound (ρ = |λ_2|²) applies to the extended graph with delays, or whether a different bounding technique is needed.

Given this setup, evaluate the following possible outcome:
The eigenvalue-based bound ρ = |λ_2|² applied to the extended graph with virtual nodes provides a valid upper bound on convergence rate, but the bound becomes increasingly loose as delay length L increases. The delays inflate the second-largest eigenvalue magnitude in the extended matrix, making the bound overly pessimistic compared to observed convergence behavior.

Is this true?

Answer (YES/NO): NO